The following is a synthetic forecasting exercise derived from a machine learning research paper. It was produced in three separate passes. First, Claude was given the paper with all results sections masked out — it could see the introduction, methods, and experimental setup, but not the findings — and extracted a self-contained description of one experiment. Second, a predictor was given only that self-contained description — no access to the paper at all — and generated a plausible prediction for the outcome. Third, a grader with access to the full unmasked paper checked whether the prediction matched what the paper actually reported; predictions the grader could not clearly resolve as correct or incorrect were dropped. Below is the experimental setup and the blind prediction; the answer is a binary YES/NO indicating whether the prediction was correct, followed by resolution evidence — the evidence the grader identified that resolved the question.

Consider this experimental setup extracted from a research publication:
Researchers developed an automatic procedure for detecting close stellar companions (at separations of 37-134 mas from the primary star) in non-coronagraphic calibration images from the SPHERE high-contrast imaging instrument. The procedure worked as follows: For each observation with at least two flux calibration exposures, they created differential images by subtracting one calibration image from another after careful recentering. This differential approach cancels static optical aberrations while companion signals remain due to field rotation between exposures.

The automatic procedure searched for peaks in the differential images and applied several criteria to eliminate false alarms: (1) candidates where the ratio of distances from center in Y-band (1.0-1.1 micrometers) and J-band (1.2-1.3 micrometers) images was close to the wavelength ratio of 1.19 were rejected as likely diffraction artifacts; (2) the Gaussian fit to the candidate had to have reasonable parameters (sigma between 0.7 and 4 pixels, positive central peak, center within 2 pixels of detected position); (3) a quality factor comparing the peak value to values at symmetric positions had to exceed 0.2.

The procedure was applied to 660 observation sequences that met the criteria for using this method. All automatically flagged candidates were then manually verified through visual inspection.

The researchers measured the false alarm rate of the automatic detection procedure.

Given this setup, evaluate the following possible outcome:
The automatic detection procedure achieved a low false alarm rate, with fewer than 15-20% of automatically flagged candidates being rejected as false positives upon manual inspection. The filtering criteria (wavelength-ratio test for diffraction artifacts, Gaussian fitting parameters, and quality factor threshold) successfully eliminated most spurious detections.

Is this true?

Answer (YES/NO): NO